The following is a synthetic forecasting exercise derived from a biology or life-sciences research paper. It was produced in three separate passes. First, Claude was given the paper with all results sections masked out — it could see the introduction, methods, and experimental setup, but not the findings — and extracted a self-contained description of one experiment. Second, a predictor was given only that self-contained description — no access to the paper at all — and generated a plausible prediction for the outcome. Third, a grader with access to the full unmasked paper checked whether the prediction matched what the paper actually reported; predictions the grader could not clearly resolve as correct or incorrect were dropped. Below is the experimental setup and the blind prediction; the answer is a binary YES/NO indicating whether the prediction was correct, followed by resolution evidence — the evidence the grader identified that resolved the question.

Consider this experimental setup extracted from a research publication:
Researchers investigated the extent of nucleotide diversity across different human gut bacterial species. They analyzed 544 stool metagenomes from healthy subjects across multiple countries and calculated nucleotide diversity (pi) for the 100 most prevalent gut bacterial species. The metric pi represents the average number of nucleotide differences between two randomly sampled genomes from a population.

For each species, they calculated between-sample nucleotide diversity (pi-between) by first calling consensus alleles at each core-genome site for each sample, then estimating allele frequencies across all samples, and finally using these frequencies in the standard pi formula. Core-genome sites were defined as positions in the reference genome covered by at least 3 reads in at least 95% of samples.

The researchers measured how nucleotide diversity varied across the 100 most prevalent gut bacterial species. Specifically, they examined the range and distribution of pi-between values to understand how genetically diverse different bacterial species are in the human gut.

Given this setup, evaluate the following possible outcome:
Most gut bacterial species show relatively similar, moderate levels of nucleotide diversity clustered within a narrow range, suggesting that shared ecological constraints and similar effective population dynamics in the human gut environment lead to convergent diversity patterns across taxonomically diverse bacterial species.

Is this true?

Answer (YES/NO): NO